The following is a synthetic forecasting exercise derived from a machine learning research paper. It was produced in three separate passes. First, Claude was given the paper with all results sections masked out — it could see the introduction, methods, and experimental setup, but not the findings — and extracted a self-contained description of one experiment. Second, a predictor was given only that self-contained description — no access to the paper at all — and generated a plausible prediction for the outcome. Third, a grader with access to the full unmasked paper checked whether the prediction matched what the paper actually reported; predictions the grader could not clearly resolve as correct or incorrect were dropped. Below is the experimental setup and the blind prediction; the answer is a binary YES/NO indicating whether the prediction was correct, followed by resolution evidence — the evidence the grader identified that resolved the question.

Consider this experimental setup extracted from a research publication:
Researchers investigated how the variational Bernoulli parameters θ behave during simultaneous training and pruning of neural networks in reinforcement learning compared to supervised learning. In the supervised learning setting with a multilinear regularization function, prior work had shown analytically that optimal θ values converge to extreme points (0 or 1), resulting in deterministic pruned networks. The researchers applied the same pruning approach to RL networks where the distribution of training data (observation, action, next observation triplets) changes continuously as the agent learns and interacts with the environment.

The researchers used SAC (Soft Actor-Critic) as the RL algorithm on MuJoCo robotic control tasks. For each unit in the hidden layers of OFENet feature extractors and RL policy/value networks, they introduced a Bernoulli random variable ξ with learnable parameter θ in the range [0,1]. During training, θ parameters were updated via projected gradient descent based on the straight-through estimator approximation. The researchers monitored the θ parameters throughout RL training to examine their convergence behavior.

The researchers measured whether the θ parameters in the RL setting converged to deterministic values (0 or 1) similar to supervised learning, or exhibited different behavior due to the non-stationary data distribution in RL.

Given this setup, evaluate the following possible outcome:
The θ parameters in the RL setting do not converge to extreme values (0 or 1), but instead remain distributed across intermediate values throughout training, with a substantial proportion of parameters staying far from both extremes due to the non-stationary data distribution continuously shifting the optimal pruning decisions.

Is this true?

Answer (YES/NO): NO